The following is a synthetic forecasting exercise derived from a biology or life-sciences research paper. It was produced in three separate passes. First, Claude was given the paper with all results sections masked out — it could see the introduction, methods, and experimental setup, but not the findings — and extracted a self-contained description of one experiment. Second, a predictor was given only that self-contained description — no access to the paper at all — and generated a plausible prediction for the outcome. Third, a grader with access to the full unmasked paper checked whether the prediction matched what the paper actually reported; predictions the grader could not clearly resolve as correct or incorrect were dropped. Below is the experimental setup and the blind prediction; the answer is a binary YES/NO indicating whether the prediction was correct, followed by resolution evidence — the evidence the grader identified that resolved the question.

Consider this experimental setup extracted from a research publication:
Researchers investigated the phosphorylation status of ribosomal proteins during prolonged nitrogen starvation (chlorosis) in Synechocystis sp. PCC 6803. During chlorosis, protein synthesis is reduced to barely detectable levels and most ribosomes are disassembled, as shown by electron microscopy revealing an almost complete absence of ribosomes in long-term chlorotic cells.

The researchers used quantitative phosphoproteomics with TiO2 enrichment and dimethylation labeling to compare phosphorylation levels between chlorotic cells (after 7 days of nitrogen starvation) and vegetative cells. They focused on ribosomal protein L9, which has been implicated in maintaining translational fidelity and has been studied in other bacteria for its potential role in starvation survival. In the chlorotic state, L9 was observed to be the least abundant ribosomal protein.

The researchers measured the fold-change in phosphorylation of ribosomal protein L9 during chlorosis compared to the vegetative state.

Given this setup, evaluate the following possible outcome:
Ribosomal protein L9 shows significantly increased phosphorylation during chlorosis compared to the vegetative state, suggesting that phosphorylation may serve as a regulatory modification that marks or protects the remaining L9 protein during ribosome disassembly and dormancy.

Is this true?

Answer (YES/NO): YES